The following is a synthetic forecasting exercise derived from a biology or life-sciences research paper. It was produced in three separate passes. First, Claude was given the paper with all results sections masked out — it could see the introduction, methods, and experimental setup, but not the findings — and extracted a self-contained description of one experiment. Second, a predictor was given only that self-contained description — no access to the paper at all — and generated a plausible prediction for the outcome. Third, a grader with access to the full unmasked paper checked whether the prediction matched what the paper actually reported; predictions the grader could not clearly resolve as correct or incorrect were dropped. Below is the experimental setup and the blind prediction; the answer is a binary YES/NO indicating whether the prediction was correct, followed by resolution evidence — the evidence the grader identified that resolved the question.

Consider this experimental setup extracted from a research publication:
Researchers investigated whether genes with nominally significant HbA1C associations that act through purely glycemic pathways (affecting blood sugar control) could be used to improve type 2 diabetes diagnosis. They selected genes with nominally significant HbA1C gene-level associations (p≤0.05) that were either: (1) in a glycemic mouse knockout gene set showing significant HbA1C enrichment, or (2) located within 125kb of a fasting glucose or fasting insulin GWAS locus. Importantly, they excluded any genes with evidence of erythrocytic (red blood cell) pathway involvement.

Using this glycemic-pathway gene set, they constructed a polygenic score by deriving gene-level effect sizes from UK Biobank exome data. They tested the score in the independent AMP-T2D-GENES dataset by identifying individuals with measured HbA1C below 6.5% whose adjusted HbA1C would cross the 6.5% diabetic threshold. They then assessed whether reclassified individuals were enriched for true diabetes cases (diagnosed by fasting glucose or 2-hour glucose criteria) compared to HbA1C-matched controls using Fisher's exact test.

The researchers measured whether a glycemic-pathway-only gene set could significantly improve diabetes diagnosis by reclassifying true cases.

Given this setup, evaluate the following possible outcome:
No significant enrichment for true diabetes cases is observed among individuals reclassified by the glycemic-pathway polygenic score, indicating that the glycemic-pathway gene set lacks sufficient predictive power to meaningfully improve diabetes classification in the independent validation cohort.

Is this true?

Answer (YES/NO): YES